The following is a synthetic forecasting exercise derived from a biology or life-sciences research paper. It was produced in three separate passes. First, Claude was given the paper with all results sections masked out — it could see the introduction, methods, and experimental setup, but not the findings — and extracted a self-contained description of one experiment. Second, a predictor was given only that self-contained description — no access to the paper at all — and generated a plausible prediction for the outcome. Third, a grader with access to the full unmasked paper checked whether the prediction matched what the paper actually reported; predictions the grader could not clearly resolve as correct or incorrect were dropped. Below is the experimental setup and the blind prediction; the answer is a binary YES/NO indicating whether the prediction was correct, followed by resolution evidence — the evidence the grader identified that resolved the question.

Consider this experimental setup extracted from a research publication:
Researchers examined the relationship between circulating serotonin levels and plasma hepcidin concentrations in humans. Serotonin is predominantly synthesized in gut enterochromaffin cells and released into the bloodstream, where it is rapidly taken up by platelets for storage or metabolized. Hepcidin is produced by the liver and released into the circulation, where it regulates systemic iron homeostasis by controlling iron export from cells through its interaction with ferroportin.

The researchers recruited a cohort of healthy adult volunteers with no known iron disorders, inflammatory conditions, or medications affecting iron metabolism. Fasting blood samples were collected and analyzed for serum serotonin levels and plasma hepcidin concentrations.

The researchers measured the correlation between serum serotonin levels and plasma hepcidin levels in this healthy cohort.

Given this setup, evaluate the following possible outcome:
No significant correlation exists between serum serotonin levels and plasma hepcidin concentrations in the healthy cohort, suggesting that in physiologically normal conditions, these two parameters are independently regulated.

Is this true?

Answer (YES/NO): NO